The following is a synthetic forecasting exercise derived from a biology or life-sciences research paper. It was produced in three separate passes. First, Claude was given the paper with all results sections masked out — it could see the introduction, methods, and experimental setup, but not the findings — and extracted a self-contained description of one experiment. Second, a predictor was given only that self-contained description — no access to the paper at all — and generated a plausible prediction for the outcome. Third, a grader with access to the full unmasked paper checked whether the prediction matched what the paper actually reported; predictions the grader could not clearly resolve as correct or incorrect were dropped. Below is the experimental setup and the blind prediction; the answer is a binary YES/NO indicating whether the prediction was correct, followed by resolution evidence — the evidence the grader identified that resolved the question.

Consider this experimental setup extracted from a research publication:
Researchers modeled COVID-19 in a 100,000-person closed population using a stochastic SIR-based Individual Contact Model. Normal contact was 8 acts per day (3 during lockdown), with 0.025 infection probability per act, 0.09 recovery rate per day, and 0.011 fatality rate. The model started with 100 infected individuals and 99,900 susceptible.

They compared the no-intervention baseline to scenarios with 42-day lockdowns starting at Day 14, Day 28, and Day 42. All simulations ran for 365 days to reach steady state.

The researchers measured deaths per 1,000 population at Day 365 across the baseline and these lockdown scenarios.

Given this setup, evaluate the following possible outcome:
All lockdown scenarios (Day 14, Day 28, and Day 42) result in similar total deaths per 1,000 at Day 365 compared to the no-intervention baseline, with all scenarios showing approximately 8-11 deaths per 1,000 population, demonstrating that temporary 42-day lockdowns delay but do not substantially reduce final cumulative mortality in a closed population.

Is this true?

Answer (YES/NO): NO